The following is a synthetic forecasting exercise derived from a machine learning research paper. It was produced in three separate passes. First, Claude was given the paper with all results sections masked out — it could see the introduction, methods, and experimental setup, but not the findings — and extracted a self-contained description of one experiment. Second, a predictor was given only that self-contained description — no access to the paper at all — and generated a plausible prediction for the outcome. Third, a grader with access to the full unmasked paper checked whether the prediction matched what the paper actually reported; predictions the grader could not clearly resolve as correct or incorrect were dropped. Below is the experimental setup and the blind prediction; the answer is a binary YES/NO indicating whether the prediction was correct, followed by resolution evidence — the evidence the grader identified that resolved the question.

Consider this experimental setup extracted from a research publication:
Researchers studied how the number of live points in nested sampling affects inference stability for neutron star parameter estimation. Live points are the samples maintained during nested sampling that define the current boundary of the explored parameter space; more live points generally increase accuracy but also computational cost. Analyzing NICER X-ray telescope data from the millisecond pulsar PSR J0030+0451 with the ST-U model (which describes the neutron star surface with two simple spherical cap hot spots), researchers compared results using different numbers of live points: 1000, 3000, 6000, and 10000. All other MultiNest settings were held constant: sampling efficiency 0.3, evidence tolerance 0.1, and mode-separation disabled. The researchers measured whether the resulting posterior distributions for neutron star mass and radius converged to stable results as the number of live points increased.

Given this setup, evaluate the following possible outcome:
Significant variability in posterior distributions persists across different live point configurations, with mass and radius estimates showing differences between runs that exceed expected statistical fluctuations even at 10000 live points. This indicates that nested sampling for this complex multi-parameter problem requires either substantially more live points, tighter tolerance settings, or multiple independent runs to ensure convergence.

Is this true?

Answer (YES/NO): NO